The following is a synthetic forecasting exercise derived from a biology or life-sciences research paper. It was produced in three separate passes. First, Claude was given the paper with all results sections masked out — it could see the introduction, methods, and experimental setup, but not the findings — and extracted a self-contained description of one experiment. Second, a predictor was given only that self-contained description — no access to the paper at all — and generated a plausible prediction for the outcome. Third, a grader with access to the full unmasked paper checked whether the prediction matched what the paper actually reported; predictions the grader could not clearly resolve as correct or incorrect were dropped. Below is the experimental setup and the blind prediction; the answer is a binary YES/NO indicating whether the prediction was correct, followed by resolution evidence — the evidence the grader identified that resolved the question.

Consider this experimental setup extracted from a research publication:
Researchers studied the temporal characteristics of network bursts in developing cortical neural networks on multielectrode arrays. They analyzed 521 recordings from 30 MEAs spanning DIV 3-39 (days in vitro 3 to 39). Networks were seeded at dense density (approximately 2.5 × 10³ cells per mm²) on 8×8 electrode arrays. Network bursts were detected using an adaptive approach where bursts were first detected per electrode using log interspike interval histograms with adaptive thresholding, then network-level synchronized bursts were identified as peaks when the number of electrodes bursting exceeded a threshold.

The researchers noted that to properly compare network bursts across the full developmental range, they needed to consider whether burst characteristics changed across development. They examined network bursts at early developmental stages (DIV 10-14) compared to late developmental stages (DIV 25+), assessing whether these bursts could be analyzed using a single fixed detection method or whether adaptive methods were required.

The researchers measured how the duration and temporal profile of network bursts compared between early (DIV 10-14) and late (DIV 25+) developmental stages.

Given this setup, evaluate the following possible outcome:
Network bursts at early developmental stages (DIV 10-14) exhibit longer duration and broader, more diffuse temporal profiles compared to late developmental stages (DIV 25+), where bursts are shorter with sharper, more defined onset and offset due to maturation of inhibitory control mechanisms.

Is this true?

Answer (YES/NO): NO